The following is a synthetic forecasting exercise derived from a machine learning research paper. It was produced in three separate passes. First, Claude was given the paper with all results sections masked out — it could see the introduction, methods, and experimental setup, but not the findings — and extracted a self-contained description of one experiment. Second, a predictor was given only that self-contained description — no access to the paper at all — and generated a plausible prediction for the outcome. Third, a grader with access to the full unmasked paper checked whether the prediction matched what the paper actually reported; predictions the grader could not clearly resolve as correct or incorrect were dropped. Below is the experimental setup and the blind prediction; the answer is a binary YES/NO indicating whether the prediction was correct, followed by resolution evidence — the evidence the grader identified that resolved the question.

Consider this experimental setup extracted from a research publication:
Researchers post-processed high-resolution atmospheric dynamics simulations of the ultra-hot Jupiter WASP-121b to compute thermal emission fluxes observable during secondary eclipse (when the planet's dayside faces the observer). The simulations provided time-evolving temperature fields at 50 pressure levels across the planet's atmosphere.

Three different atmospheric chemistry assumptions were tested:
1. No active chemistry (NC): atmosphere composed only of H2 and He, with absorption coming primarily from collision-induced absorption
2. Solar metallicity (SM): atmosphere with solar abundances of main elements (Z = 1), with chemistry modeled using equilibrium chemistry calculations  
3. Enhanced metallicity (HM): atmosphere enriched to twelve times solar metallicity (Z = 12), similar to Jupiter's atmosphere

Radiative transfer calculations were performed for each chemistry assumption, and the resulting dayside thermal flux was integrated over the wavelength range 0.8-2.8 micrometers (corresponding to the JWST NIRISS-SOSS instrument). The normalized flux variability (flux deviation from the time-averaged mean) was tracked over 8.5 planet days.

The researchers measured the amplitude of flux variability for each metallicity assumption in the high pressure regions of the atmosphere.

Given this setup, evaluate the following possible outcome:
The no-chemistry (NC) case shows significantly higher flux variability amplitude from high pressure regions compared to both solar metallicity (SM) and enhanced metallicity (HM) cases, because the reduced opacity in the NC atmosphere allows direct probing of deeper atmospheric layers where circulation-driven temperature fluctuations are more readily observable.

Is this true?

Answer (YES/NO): YES